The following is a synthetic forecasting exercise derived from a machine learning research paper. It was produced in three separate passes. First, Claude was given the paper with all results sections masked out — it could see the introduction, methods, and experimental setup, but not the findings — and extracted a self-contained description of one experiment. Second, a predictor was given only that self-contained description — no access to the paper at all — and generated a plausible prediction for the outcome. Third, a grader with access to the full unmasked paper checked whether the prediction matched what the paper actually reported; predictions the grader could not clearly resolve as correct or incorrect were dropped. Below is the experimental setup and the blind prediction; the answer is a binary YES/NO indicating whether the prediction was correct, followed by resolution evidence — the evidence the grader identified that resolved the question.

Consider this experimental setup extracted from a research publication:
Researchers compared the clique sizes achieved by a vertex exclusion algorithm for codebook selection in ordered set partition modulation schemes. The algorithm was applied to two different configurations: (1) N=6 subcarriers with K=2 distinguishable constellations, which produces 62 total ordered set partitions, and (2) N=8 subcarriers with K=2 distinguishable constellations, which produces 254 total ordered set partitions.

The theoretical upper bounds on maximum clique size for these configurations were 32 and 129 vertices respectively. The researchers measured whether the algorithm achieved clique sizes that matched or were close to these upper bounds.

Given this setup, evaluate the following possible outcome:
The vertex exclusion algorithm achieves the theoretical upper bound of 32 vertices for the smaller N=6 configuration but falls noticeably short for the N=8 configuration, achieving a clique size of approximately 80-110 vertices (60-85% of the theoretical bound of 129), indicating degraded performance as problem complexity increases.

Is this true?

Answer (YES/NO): NO